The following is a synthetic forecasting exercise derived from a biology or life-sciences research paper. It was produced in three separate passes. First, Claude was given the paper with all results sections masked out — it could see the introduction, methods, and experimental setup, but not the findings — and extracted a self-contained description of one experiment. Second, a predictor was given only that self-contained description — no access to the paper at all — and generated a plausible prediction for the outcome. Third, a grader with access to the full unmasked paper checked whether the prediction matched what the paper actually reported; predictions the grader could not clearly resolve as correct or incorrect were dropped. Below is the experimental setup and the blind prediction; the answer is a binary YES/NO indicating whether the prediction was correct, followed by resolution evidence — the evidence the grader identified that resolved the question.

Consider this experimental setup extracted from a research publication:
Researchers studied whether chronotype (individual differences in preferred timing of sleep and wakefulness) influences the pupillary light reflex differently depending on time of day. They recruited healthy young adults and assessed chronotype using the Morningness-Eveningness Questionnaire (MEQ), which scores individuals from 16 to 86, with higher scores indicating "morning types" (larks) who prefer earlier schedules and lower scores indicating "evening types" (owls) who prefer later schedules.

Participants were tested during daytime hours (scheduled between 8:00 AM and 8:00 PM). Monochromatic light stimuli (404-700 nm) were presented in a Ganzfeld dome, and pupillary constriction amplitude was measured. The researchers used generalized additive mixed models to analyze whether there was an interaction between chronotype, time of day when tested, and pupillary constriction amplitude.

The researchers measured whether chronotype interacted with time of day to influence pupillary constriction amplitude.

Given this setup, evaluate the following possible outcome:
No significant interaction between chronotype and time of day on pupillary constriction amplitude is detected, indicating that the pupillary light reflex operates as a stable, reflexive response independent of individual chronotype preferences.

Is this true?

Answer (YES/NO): NO